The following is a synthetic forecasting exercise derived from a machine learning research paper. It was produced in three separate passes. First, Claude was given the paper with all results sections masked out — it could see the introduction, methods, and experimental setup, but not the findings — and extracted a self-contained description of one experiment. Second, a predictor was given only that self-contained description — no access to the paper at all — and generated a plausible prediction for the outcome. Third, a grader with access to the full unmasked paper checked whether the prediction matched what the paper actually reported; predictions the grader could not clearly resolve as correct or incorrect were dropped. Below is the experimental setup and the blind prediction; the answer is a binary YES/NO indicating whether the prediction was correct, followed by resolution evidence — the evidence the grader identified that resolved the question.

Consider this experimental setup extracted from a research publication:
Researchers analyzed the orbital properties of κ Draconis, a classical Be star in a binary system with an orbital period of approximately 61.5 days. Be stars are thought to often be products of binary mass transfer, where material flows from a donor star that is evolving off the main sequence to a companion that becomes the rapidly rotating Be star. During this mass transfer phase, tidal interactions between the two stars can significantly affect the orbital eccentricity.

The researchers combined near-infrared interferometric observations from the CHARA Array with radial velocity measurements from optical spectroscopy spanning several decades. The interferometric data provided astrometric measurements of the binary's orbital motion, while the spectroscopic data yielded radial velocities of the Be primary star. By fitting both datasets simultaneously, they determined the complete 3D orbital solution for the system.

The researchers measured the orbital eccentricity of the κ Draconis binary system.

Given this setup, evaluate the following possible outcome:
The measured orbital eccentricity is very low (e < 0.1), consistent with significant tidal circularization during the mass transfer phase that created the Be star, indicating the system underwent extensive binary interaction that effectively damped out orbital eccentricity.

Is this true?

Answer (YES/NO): YES